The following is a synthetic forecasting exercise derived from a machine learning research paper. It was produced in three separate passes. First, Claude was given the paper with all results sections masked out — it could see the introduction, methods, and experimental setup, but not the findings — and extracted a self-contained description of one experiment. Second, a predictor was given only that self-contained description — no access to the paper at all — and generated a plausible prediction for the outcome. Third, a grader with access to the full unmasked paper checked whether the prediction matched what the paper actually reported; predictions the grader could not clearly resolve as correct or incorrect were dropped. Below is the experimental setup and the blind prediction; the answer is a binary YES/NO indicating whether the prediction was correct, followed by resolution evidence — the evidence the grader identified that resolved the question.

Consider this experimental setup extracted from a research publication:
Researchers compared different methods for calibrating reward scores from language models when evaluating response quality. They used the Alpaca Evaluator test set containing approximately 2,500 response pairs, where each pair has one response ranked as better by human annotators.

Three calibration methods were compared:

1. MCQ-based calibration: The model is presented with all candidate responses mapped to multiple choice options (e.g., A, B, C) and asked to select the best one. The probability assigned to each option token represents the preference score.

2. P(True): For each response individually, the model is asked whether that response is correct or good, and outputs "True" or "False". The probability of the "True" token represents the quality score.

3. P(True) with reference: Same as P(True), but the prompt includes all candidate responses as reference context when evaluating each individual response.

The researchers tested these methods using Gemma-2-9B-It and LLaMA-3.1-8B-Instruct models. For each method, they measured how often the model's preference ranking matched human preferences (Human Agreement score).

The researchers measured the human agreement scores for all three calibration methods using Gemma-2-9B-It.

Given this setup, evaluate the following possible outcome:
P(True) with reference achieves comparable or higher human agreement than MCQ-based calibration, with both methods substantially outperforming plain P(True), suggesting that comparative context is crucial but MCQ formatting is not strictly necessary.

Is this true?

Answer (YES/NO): NO